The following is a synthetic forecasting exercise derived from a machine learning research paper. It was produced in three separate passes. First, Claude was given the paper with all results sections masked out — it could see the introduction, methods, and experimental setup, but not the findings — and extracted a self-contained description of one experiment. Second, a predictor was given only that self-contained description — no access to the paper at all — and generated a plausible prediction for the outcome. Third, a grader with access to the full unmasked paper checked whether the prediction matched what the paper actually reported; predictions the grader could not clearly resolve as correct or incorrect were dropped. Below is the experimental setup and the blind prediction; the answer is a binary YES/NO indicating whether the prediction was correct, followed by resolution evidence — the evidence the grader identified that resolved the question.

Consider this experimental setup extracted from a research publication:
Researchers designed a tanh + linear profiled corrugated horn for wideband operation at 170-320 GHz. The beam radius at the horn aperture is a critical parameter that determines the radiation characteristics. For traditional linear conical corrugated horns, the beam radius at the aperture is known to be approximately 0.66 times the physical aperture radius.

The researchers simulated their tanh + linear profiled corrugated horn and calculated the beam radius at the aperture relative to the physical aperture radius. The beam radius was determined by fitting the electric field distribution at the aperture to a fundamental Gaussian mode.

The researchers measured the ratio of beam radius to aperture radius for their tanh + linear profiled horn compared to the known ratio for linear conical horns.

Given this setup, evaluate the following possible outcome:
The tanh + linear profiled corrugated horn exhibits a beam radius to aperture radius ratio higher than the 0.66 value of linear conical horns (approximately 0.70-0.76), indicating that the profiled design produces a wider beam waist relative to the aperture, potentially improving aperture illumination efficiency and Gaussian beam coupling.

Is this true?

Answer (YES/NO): NO